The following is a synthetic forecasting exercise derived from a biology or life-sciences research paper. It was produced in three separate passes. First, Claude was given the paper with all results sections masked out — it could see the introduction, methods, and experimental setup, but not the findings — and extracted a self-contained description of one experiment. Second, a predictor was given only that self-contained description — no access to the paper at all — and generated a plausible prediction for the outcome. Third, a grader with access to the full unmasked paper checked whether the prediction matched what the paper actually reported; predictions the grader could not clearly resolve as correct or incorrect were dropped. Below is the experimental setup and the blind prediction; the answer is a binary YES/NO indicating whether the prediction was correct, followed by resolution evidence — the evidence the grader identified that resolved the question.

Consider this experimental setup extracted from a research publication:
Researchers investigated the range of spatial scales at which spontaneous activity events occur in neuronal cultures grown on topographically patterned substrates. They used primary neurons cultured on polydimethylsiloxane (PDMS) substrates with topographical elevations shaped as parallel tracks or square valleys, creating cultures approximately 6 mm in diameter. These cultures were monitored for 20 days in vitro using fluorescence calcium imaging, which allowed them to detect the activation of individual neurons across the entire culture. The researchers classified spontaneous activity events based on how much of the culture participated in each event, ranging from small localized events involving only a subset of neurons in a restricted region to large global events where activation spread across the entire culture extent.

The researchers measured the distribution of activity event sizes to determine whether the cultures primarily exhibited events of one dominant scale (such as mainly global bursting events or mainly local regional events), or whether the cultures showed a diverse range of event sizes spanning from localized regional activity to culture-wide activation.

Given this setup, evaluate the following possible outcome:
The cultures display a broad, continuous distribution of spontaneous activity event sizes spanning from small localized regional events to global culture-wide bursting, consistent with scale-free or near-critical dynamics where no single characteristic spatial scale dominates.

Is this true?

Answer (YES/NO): NO